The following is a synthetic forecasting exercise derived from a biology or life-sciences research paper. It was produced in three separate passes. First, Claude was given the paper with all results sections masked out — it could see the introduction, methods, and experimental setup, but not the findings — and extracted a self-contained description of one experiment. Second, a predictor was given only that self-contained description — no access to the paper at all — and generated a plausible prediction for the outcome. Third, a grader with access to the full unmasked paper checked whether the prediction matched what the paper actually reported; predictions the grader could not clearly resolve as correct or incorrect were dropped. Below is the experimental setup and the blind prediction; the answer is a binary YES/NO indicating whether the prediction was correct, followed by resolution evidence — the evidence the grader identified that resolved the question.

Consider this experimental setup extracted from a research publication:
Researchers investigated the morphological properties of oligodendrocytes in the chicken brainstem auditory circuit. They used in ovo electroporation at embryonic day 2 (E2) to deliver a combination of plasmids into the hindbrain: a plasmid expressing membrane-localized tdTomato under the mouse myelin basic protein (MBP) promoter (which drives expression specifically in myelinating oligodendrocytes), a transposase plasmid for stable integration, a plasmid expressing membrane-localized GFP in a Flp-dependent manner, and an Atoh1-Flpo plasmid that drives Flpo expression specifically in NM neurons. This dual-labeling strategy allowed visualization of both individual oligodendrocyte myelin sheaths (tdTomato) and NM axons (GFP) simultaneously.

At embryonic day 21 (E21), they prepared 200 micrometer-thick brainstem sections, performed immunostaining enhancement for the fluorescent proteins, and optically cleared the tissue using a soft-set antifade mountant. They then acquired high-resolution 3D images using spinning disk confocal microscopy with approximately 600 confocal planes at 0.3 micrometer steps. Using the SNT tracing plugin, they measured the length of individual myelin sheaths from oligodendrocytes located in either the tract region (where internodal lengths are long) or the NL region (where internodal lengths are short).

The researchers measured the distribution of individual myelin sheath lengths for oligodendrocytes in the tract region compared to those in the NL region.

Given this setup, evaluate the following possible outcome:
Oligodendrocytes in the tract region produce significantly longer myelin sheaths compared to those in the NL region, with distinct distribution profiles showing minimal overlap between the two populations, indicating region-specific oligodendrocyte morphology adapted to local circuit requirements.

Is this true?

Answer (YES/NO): YES